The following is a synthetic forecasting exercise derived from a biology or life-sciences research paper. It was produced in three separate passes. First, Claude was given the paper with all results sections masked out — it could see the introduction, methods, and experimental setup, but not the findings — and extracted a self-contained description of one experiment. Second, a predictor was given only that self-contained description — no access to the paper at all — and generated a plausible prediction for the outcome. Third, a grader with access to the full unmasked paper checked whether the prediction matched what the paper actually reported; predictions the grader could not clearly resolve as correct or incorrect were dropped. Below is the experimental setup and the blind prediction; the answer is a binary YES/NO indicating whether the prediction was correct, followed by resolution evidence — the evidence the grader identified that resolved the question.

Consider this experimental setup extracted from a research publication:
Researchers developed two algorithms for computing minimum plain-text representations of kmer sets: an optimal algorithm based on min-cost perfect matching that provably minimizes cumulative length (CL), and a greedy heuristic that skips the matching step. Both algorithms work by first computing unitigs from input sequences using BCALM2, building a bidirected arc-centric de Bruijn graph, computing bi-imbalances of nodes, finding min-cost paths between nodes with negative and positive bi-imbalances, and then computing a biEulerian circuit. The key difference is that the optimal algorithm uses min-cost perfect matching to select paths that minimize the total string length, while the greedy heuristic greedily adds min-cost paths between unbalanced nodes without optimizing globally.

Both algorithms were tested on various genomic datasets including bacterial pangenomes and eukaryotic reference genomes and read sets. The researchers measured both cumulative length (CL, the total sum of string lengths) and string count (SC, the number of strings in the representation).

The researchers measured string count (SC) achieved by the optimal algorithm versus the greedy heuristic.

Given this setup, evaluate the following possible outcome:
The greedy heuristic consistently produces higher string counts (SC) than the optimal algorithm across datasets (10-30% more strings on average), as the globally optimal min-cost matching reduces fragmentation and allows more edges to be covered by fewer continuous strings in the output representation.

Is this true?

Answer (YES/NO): NO